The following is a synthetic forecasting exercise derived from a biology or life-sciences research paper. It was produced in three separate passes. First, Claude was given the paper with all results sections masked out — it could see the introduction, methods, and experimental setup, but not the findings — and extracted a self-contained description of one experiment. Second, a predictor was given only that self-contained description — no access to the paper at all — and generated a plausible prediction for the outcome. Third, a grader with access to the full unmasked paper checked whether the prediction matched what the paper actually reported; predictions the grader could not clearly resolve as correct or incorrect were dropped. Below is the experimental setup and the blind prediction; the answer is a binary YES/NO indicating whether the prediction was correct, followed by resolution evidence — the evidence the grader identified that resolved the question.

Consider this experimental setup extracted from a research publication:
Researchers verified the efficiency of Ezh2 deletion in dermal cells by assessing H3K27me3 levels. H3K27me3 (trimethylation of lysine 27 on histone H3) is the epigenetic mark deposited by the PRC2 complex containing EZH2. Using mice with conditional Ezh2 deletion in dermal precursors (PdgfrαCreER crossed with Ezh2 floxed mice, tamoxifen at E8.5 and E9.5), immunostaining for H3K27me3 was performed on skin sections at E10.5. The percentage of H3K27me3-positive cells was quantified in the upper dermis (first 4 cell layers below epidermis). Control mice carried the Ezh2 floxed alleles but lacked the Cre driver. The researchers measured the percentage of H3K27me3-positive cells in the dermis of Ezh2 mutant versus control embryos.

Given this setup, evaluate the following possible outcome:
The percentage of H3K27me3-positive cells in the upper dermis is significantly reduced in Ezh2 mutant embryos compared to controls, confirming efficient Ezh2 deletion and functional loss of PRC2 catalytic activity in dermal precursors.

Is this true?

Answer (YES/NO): YES